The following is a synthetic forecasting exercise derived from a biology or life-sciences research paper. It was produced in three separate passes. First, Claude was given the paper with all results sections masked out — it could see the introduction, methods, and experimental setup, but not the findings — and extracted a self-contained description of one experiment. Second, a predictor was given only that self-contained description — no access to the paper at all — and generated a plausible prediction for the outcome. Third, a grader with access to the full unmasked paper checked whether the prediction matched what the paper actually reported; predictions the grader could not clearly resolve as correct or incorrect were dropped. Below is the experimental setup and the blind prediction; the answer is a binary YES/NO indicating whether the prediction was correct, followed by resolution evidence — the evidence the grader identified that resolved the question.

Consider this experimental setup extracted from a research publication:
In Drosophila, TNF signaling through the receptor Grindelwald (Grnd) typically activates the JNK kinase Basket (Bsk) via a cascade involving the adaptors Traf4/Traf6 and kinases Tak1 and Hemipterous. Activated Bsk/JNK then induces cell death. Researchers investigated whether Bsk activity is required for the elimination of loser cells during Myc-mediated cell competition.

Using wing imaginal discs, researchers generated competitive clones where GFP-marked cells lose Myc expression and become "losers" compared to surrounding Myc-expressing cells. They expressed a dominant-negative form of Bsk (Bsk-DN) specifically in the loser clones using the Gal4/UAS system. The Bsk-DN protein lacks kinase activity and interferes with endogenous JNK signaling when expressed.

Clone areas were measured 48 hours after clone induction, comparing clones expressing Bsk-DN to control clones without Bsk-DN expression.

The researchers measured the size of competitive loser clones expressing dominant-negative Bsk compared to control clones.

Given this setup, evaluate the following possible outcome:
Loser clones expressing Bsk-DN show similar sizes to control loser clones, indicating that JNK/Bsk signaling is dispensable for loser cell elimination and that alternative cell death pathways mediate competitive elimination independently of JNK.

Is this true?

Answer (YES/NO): NO